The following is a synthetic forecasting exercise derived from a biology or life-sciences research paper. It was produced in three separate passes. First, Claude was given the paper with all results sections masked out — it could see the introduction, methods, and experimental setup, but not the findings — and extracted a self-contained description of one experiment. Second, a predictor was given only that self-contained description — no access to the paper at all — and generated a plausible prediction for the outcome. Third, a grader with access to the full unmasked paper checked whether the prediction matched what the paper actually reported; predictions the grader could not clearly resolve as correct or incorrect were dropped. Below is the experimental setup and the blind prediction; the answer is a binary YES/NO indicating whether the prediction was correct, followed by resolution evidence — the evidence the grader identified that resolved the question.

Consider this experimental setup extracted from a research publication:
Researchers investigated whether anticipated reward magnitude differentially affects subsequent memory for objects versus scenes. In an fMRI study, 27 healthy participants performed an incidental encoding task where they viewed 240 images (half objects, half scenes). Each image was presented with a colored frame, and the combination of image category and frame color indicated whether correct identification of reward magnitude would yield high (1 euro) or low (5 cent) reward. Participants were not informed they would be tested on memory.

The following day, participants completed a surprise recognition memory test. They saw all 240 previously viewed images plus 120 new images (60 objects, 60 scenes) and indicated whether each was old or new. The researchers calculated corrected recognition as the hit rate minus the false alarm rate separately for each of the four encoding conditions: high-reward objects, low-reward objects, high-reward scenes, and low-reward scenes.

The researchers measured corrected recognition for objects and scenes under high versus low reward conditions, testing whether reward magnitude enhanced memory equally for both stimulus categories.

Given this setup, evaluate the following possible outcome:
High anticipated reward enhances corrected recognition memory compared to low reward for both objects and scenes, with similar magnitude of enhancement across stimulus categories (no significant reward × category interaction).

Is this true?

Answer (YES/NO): NO